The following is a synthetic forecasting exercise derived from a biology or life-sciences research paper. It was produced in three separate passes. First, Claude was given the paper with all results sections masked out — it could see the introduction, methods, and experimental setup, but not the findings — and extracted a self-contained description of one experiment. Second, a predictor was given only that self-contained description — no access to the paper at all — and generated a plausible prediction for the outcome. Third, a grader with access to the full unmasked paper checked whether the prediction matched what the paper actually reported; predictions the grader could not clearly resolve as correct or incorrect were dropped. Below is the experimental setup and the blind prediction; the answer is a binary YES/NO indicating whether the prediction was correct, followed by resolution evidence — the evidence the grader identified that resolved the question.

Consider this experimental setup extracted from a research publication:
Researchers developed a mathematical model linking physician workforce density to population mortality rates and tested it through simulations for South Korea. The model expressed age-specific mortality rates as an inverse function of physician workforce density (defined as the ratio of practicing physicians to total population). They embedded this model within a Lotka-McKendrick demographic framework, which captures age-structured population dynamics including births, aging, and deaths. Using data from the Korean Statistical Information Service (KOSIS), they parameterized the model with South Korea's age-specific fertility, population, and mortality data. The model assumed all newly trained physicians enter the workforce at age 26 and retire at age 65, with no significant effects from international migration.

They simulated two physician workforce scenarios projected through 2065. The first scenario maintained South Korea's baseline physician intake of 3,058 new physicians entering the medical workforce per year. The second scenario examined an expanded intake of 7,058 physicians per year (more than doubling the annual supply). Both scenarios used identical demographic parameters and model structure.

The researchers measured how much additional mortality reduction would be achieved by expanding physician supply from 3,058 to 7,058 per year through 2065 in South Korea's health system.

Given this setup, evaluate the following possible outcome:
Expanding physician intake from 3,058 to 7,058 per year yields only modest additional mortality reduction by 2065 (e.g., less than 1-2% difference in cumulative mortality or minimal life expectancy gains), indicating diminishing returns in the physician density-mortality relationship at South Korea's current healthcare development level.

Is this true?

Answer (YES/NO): YES